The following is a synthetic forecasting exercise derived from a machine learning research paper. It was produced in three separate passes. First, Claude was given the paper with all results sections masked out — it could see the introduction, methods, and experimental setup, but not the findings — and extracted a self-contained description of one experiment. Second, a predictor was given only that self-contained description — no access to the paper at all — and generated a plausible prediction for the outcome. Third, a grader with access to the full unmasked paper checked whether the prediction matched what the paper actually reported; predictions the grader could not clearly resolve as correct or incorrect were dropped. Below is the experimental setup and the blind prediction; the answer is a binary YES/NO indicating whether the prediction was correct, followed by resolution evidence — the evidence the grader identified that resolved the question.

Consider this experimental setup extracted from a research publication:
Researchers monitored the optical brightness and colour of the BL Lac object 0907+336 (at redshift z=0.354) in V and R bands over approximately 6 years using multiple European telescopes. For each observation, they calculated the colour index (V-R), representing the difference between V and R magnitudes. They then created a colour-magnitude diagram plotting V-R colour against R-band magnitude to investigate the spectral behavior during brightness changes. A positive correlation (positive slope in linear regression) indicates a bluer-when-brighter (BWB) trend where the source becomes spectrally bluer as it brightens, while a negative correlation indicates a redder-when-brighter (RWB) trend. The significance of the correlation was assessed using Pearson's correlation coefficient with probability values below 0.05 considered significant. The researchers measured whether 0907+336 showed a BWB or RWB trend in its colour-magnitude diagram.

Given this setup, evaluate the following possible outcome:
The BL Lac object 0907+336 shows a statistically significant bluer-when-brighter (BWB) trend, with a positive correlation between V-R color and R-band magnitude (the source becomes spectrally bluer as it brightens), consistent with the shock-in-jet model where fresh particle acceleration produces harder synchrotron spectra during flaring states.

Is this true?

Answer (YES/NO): NO